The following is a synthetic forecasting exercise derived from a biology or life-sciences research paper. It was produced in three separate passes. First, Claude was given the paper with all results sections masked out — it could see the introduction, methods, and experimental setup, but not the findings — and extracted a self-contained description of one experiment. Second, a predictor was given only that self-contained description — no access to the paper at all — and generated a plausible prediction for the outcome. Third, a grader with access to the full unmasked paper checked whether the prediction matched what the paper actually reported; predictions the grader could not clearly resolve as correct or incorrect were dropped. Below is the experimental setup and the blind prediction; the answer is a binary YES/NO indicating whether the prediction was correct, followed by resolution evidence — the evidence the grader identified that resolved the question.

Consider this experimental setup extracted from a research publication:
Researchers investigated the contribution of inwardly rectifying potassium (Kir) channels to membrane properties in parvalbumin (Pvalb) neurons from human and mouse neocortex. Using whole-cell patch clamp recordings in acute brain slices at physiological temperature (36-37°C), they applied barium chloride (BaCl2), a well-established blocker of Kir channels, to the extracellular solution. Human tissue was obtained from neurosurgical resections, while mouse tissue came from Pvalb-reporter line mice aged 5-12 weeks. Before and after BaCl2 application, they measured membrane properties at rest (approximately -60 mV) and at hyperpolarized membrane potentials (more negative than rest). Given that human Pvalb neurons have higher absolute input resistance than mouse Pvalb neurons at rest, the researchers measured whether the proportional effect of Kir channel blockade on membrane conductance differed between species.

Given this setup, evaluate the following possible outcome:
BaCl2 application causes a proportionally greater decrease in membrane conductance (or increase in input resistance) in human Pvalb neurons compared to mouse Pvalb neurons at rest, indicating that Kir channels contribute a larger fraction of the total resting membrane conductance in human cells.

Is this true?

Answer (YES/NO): NO